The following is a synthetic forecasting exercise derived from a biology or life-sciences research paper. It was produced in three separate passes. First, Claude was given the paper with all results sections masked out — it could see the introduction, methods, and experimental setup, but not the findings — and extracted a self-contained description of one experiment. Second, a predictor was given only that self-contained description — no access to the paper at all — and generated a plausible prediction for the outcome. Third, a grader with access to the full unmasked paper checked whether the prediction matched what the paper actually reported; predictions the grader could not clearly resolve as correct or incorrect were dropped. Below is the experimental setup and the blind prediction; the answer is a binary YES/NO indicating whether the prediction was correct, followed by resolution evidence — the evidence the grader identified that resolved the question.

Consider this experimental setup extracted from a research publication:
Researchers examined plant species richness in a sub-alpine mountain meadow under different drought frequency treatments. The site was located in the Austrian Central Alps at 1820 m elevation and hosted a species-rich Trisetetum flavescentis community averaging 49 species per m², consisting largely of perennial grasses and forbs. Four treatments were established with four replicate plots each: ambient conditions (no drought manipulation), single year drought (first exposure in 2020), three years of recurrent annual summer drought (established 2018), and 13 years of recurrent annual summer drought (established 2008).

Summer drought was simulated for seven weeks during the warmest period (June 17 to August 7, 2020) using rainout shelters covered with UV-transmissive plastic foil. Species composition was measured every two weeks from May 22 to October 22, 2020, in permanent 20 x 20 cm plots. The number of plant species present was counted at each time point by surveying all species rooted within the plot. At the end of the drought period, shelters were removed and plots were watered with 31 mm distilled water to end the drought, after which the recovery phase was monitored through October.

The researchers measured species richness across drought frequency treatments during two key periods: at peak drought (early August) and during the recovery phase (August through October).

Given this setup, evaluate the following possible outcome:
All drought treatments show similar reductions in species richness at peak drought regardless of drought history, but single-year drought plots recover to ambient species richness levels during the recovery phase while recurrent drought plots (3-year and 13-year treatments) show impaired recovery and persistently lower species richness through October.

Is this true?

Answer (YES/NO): NO